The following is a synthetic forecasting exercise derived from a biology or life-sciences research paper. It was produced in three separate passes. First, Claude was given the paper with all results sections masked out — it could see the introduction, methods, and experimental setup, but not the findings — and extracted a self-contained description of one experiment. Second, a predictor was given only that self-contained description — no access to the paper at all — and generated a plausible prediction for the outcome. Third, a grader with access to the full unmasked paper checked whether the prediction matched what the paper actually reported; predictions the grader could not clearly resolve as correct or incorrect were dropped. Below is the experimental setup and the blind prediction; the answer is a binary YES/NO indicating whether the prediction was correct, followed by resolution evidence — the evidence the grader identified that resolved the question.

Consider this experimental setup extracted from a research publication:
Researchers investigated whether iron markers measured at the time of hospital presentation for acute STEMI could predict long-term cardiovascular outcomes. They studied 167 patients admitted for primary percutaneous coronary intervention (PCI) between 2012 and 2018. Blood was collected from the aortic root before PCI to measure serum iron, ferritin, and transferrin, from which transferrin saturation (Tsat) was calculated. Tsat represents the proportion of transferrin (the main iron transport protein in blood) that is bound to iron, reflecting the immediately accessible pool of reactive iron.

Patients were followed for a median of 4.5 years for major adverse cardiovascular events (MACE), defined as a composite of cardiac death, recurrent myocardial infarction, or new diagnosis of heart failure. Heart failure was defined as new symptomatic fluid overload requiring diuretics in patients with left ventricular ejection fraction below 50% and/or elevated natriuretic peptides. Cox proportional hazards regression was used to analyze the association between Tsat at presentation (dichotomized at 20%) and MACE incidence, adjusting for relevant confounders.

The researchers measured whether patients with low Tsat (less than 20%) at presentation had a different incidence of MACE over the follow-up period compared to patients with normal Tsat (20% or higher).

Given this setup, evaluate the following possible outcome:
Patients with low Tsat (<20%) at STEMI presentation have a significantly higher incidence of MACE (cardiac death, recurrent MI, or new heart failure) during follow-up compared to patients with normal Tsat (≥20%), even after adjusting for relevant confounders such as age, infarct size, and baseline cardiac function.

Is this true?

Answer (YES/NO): NO